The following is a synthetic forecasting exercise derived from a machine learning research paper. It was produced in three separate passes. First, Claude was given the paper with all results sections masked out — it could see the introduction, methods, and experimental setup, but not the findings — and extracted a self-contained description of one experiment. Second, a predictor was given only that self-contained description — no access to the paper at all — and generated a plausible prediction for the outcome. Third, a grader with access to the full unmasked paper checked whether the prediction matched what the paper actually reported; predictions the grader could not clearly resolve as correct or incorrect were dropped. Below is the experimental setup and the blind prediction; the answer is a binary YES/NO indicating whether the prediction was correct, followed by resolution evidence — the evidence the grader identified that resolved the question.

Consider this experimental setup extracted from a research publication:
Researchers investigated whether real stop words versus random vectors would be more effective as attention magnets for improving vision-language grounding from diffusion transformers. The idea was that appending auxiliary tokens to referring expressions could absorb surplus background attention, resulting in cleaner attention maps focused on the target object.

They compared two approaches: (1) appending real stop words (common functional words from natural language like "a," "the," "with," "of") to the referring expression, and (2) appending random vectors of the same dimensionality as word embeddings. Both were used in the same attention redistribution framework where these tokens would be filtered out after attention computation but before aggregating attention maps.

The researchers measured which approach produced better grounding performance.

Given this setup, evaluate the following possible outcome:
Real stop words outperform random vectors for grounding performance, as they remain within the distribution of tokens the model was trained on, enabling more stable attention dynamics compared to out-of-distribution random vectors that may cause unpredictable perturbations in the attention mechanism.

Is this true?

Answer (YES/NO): YES